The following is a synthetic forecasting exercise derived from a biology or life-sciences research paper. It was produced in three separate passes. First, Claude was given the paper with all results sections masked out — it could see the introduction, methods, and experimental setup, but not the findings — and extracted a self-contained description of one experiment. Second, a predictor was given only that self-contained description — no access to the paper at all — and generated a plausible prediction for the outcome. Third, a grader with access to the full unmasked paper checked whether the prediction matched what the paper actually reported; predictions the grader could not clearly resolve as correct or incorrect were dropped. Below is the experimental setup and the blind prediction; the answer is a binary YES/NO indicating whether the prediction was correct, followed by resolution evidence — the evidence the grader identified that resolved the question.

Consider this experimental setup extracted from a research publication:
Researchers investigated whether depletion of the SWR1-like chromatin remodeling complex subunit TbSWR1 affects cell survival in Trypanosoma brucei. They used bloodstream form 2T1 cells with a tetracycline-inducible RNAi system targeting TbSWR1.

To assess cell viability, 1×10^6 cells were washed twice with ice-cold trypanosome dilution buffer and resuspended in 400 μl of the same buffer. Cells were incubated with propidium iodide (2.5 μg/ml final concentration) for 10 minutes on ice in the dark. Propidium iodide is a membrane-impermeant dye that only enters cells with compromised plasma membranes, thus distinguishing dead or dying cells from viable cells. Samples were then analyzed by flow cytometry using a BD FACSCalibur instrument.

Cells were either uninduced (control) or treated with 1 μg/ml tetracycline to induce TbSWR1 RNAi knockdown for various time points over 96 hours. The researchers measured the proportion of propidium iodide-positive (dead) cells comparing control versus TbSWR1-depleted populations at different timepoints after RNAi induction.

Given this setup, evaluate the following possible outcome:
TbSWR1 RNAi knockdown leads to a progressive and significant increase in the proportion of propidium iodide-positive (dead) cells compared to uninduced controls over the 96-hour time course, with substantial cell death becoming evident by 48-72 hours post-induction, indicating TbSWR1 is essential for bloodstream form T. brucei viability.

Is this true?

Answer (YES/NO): YES